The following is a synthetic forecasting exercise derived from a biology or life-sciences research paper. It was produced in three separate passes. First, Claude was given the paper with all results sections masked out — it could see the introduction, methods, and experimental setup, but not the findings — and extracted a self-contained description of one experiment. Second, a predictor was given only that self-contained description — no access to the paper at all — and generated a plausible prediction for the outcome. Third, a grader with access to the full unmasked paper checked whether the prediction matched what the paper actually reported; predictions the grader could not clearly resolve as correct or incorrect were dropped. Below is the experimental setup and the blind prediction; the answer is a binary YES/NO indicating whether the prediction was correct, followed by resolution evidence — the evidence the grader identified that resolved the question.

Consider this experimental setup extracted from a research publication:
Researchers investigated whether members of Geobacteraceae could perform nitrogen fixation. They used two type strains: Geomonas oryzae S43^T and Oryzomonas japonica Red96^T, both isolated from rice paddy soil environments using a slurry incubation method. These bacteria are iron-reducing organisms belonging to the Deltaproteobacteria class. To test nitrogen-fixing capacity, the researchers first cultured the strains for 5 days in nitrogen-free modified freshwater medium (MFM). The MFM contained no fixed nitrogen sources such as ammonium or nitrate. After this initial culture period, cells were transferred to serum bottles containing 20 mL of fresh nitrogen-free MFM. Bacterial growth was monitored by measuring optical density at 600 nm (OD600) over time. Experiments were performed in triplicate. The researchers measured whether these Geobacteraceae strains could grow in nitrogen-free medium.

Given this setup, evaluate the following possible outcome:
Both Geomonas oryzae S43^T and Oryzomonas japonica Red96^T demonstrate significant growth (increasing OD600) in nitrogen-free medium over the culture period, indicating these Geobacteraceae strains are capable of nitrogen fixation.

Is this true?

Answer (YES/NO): YES